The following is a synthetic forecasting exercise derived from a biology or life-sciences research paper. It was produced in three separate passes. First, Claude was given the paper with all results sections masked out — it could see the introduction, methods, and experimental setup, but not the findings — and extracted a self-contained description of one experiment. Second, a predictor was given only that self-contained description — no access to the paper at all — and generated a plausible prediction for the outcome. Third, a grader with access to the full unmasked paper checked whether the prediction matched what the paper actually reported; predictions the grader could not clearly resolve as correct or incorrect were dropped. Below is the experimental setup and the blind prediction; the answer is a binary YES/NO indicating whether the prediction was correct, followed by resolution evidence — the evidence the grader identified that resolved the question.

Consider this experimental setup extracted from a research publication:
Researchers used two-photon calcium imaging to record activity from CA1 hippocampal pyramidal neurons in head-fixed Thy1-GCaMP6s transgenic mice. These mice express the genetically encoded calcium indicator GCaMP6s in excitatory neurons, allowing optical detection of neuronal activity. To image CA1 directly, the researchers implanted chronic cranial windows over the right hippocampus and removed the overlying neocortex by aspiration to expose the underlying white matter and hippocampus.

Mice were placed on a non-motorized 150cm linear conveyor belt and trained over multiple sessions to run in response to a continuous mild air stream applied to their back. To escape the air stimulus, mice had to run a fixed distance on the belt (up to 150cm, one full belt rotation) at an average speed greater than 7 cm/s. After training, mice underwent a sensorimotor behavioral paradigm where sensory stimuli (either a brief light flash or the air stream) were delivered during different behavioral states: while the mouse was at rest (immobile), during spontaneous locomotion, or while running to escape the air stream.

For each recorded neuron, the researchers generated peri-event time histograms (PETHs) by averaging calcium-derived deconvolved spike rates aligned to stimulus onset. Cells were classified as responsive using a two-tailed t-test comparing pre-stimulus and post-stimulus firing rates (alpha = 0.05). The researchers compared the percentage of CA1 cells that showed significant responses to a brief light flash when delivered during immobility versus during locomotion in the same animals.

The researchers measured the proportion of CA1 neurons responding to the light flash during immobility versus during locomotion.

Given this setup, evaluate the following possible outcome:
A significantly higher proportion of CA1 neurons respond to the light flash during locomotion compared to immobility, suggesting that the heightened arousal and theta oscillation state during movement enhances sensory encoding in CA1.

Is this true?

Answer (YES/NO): YES